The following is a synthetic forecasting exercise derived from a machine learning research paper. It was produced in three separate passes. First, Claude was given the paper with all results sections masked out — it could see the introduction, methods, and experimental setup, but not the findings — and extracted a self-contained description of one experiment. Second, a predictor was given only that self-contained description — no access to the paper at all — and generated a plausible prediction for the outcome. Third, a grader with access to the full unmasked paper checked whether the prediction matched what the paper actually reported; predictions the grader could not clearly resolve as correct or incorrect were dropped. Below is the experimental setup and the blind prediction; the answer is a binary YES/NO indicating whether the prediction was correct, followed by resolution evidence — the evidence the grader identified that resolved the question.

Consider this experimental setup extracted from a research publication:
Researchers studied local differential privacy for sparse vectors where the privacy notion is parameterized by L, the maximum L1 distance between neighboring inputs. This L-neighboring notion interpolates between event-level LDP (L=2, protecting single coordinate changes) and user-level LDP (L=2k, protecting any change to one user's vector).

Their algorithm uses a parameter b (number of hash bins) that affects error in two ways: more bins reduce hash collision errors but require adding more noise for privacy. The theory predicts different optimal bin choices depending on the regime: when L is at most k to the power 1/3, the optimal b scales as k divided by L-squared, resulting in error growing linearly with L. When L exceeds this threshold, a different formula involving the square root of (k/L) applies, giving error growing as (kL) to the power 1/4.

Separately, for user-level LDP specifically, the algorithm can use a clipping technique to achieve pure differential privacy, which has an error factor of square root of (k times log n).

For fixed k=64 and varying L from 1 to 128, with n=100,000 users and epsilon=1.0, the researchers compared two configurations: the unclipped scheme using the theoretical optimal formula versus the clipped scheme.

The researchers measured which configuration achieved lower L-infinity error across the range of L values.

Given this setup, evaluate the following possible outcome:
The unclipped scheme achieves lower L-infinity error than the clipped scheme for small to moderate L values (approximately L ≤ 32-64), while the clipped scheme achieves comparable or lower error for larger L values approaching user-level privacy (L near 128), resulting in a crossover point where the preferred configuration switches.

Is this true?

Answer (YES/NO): NO